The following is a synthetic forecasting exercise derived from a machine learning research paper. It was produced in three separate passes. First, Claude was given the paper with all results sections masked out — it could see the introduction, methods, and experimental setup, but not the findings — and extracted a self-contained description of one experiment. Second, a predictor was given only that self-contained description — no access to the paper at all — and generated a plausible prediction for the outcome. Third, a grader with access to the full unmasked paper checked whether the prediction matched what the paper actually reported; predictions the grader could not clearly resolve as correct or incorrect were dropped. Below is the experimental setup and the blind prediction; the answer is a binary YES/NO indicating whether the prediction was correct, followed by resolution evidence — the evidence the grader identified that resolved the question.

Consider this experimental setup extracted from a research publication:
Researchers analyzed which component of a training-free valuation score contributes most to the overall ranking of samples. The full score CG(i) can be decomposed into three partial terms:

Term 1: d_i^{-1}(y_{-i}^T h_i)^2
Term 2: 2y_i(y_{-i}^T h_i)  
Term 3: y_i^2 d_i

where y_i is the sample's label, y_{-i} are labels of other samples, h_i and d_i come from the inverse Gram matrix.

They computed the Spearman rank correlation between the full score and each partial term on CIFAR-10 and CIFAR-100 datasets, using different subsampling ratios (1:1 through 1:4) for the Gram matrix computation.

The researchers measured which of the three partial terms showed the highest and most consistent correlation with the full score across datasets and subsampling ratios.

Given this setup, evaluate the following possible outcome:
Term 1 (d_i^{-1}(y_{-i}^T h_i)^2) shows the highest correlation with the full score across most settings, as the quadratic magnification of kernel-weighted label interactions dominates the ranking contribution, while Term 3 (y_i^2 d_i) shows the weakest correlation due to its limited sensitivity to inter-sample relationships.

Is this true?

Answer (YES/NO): NO